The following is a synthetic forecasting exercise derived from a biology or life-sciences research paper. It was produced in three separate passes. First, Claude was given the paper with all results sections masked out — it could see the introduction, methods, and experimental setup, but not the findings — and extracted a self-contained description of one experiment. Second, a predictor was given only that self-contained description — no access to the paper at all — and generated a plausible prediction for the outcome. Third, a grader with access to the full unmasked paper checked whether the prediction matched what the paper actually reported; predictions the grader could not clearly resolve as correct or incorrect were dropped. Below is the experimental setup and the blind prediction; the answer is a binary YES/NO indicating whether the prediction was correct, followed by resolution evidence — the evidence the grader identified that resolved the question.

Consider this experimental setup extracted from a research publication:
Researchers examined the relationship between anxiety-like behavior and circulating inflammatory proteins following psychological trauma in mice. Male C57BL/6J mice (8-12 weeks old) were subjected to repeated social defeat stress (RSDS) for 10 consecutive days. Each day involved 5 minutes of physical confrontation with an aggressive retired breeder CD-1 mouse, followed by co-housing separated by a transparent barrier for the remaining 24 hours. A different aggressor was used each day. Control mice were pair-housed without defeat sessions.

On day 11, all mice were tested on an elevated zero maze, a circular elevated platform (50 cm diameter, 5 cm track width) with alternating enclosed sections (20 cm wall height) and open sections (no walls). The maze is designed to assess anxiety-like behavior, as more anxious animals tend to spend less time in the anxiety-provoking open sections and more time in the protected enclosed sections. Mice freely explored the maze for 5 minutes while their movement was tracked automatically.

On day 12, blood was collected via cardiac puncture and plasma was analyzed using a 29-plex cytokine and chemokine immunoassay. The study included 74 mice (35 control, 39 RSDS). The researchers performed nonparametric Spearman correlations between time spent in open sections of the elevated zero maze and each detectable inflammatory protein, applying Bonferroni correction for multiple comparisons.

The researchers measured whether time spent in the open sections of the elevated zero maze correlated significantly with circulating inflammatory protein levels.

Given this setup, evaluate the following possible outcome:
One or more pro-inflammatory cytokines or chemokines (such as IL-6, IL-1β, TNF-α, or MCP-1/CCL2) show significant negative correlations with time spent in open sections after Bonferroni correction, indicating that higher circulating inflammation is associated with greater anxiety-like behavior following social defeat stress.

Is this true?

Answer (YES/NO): YES